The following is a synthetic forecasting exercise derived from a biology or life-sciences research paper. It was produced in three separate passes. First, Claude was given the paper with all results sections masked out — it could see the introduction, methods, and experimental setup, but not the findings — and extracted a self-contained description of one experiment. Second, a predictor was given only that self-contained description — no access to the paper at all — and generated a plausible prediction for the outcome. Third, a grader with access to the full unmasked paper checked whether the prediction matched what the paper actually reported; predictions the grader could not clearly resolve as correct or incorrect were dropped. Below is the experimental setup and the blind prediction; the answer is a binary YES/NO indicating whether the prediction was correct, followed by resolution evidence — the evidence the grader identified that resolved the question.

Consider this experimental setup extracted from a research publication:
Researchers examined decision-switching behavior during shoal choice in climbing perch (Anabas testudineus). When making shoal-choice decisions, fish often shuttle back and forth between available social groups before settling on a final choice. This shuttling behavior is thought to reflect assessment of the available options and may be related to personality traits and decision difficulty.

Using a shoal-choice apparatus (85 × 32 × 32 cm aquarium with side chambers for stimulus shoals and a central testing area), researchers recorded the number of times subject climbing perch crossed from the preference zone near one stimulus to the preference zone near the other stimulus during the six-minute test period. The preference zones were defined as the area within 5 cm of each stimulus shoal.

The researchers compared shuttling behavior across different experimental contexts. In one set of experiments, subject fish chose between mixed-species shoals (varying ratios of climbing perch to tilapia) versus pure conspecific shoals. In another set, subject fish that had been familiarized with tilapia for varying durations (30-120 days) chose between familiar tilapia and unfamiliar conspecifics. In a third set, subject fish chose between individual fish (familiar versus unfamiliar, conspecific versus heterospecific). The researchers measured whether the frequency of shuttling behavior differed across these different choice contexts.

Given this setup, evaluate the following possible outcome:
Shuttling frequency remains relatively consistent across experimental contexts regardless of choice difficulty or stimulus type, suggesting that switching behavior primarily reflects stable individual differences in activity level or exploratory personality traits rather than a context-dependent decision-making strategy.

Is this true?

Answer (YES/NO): YES